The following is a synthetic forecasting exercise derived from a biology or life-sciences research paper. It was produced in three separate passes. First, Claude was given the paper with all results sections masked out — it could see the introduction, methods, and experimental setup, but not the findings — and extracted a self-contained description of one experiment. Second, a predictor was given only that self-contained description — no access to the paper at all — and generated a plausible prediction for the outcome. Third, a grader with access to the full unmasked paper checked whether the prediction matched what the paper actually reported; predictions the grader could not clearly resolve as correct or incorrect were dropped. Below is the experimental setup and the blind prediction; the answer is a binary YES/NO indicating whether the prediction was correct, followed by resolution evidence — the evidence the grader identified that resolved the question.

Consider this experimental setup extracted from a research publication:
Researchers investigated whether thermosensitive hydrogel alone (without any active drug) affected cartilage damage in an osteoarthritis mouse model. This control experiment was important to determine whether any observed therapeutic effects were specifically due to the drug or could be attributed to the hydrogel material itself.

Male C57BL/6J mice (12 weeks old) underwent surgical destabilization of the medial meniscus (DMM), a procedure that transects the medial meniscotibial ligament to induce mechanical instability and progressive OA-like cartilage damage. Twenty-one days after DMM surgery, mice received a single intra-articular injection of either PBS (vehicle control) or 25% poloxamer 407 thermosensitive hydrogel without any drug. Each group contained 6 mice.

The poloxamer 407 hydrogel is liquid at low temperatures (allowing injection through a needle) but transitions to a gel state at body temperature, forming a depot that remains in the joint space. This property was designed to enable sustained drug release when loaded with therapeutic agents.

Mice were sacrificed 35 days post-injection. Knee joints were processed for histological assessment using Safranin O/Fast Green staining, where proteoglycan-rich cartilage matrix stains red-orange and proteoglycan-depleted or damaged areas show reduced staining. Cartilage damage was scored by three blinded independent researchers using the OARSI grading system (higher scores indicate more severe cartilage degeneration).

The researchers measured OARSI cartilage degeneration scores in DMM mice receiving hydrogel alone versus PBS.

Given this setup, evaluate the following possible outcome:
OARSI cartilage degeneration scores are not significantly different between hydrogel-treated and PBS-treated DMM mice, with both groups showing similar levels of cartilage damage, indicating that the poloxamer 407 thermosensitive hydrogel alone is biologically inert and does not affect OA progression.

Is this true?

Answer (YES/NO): NO